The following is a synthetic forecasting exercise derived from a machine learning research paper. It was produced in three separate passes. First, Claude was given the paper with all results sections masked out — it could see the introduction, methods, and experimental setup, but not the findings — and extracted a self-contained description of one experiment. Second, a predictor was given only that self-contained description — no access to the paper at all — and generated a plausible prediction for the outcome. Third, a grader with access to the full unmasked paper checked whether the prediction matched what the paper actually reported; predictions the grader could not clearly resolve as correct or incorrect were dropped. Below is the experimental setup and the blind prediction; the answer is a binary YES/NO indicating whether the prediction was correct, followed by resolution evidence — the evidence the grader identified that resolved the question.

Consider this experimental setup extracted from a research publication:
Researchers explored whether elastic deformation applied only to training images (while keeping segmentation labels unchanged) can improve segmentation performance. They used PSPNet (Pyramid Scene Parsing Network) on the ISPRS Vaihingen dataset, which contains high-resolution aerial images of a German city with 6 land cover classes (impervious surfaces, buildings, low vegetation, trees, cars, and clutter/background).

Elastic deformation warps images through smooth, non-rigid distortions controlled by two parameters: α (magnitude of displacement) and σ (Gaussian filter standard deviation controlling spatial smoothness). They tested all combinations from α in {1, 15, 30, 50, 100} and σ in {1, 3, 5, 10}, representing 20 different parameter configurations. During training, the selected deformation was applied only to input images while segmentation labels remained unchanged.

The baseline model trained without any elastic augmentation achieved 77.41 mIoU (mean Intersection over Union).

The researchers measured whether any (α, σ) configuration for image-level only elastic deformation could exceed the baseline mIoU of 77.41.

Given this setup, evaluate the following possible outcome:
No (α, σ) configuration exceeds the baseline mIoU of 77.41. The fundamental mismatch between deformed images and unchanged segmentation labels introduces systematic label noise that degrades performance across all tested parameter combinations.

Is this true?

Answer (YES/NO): YES